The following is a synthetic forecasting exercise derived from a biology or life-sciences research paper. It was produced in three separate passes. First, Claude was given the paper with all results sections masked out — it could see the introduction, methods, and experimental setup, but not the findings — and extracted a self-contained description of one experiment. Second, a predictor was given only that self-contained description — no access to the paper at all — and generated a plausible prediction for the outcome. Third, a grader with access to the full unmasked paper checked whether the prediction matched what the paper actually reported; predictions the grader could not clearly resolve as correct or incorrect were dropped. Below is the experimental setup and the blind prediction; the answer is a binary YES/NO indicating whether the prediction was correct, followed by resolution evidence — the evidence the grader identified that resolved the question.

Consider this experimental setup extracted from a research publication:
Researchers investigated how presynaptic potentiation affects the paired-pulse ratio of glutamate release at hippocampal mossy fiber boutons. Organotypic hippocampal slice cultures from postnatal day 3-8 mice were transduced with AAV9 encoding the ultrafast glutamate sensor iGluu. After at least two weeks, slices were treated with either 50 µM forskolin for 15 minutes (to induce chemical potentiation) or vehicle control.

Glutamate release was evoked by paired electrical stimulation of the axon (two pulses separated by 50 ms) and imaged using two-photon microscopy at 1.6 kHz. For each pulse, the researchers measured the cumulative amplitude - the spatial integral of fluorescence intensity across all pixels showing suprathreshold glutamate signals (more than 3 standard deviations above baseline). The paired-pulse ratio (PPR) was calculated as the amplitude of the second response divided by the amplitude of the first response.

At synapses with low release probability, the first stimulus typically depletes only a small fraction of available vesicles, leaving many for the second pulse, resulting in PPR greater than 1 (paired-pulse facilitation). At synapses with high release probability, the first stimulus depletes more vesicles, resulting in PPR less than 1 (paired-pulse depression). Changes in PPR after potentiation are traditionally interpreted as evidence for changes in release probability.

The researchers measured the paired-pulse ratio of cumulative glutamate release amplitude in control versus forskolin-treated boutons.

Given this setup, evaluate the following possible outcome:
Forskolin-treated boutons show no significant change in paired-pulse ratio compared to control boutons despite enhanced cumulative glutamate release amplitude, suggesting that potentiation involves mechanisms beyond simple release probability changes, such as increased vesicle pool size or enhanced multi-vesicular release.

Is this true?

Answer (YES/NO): NO